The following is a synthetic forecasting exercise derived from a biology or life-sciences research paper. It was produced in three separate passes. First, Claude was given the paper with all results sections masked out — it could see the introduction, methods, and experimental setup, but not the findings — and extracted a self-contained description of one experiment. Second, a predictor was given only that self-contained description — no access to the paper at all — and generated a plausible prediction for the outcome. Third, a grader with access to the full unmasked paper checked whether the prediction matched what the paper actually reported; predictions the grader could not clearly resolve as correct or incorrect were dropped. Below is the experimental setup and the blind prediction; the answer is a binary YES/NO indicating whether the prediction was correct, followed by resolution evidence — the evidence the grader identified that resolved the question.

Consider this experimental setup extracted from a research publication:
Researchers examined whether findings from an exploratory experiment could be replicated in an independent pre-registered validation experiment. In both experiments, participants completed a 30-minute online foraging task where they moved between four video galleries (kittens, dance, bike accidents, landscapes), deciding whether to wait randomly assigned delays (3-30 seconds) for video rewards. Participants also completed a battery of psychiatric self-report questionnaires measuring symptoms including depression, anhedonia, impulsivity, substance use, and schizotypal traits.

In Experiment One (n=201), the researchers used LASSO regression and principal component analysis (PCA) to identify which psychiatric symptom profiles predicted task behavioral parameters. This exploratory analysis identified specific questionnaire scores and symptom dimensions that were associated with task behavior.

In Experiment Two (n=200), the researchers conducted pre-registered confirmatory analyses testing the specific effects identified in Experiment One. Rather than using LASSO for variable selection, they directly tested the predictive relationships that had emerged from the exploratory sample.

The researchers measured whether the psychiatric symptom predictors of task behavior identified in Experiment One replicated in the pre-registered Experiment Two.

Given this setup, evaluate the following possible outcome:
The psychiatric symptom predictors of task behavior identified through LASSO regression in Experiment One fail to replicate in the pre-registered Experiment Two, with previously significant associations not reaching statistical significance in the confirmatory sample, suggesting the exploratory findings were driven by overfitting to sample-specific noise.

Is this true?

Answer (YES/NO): NO